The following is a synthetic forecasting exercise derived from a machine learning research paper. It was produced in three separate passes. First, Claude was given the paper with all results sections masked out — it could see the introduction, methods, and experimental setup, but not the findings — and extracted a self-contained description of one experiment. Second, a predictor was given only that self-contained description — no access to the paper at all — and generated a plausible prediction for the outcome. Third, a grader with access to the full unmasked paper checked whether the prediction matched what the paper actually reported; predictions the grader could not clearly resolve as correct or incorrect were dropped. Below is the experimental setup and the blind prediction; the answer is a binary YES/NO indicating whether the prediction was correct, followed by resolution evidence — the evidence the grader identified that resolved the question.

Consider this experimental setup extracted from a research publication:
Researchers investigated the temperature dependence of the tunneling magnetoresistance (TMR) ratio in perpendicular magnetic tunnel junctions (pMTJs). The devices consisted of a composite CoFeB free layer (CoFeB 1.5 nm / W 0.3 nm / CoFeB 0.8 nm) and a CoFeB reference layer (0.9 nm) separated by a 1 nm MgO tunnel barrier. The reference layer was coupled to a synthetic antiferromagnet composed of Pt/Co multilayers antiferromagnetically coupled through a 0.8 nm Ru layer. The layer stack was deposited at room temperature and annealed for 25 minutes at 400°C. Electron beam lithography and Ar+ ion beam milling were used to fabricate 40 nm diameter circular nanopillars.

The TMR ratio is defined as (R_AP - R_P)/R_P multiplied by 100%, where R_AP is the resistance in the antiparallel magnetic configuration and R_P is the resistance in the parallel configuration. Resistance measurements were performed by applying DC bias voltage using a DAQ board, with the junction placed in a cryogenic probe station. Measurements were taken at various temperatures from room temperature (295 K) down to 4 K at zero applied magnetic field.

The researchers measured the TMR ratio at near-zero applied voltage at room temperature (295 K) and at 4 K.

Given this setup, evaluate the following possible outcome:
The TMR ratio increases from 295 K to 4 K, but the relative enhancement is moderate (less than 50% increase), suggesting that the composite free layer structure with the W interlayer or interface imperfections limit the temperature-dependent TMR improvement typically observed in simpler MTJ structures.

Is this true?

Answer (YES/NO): NO